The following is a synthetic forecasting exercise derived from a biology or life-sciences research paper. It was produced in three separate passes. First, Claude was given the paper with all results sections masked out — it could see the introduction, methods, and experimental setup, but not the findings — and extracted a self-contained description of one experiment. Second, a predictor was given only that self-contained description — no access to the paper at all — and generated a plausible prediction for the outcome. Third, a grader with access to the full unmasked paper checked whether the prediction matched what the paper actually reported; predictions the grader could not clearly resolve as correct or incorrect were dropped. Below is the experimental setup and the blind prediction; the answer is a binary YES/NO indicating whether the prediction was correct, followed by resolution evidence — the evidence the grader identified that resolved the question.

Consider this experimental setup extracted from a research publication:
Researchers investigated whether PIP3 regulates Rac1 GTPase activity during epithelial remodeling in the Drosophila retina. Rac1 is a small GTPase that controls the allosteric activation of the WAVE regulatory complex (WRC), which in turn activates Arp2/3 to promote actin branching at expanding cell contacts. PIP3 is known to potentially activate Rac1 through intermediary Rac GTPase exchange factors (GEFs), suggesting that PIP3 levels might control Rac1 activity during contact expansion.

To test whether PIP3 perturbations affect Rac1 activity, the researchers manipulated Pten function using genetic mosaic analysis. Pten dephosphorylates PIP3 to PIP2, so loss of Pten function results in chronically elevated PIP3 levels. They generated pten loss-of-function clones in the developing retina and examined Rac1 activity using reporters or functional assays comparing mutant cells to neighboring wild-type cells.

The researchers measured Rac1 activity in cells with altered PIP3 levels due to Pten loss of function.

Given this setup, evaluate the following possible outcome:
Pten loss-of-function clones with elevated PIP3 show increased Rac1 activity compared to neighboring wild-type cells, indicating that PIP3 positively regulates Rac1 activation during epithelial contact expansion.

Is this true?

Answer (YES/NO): NO